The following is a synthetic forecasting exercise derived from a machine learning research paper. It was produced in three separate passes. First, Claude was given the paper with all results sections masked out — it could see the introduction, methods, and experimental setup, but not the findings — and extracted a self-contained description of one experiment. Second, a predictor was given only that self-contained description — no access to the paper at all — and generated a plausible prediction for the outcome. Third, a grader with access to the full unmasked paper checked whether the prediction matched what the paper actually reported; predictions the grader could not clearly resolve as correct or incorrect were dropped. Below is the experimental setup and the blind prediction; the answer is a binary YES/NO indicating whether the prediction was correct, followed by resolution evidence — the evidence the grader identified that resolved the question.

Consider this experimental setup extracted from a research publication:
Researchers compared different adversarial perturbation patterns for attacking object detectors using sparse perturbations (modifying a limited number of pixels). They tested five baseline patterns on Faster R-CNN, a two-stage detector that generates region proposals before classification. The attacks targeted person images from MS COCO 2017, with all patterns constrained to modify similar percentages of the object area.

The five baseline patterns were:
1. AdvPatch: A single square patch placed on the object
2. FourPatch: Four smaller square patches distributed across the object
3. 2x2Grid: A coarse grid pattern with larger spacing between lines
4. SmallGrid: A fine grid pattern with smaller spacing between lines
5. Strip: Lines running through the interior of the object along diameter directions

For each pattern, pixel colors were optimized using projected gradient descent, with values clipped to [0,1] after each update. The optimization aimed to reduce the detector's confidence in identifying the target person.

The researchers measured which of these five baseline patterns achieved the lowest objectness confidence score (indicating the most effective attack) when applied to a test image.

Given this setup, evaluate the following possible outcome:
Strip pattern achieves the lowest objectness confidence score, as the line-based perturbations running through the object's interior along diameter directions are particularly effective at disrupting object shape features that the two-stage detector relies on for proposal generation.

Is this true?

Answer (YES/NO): NO